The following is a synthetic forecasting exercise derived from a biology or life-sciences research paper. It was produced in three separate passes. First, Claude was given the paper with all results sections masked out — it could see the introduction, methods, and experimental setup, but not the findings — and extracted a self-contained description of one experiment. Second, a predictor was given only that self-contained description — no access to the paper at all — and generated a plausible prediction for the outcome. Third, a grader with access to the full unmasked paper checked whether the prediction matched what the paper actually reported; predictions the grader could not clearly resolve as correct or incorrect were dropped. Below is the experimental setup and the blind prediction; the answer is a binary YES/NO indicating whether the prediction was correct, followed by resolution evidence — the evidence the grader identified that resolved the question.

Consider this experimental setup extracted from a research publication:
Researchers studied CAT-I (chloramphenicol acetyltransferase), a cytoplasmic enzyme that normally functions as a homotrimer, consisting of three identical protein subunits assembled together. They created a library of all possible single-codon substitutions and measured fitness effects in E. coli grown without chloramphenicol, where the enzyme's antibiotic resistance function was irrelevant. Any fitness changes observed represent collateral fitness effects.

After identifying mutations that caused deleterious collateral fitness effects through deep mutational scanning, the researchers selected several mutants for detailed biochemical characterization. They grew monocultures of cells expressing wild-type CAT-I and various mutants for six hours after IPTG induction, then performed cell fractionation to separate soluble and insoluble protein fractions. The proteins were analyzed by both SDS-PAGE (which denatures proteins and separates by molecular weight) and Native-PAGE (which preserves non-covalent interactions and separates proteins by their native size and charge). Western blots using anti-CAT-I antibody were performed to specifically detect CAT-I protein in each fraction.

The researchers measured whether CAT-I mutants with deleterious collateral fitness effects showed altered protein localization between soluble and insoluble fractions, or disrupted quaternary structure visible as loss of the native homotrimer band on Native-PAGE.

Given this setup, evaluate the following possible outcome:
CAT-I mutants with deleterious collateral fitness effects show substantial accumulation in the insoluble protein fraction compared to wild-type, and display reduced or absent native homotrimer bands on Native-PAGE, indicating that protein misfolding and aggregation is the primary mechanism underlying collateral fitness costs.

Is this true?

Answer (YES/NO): NO